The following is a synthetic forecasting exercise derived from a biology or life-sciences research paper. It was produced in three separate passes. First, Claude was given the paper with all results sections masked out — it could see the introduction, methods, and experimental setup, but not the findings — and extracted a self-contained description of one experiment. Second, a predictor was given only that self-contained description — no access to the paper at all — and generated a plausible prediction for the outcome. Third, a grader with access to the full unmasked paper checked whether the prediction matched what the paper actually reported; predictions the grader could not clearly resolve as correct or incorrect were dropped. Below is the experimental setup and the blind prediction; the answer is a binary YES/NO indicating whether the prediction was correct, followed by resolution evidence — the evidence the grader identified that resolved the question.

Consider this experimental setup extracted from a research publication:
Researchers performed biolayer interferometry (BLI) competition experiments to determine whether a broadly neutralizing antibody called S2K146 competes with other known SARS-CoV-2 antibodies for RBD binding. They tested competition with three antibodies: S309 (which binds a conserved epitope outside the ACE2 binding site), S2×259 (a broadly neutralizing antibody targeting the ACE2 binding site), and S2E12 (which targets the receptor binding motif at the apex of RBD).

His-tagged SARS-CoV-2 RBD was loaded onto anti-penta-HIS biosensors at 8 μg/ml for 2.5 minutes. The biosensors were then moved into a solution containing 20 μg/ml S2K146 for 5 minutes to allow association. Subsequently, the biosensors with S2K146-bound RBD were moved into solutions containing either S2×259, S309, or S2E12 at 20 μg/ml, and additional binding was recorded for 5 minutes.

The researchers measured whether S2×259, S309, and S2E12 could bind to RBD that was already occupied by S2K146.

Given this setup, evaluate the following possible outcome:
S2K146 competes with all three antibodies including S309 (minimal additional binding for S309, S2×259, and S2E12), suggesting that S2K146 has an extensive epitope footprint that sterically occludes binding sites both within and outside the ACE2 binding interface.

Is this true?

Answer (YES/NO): NO